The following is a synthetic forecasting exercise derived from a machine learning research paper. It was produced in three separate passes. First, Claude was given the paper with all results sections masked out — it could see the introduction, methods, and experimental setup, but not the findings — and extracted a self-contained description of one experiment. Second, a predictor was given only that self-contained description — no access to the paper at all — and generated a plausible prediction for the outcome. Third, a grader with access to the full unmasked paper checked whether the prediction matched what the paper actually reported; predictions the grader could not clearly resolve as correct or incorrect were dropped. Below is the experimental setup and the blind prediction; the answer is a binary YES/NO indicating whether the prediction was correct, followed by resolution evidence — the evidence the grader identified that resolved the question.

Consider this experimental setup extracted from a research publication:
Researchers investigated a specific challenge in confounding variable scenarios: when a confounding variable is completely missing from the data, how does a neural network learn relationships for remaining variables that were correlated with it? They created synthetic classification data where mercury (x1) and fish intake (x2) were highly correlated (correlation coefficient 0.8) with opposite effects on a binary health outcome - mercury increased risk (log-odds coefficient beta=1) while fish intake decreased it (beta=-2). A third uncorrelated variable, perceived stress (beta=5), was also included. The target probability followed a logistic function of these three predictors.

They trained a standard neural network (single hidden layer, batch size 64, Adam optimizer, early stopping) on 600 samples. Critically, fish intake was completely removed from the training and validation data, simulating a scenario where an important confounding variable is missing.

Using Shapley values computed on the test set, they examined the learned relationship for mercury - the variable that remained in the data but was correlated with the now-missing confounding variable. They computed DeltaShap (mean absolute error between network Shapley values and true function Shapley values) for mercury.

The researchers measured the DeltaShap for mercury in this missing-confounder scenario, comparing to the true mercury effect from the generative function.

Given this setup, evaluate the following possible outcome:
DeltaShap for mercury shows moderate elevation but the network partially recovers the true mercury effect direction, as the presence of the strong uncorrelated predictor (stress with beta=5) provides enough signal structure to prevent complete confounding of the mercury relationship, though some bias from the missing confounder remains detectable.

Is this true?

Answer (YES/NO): NO